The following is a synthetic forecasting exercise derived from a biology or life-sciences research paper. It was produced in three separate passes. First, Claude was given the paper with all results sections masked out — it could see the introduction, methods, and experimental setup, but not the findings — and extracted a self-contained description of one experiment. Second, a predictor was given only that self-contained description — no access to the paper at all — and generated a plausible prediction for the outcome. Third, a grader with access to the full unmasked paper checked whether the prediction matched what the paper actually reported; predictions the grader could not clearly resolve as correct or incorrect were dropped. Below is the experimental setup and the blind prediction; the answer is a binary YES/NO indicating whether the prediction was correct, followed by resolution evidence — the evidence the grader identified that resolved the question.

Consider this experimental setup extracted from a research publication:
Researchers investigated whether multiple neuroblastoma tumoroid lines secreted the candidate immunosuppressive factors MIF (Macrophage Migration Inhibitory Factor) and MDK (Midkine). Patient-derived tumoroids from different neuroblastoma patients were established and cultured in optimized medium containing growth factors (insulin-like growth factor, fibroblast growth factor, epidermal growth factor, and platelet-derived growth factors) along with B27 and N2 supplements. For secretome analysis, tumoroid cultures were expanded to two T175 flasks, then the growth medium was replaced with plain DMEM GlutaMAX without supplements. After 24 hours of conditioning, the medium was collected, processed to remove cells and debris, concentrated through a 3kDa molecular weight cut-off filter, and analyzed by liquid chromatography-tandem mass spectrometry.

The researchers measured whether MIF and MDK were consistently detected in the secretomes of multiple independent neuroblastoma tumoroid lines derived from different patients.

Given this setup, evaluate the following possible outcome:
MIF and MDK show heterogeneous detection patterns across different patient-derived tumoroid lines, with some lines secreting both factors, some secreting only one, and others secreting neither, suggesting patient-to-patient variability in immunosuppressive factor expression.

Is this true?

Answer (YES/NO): NO